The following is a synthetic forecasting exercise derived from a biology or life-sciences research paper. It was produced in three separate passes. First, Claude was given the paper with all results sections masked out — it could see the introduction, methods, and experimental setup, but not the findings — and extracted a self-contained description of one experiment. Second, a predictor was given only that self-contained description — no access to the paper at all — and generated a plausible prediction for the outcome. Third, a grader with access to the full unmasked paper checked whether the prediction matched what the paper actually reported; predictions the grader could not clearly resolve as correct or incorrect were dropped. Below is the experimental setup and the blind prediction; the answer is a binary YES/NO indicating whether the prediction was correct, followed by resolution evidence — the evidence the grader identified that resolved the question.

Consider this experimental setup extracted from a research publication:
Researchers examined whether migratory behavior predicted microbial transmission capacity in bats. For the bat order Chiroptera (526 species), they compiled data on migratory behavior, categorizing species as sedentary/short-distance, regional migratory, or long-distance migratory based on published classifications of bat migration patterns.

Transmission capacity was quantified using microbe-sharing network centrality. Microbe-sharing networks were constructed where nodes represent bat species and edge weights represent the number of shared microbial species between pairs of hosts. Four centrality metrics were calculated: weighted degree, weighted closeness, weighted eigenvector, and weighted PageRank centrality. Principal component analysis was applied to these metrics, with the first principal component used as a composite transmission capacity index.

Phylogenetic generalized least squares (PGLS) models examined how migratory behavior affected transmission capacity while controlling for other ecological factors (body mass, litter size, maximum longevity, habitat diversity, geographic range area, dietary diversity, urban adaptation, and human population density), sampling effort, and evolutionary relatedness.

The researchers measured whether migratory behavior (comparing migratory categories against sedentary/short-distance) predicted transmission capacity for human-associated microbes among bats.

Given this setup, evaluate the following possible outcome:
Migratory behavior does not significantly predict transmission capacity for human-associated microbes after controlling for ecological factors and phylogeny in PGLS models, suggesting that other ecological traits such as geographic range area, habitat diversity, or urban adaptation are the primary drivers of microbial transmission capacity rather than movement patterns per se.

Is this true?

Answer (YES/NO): NO